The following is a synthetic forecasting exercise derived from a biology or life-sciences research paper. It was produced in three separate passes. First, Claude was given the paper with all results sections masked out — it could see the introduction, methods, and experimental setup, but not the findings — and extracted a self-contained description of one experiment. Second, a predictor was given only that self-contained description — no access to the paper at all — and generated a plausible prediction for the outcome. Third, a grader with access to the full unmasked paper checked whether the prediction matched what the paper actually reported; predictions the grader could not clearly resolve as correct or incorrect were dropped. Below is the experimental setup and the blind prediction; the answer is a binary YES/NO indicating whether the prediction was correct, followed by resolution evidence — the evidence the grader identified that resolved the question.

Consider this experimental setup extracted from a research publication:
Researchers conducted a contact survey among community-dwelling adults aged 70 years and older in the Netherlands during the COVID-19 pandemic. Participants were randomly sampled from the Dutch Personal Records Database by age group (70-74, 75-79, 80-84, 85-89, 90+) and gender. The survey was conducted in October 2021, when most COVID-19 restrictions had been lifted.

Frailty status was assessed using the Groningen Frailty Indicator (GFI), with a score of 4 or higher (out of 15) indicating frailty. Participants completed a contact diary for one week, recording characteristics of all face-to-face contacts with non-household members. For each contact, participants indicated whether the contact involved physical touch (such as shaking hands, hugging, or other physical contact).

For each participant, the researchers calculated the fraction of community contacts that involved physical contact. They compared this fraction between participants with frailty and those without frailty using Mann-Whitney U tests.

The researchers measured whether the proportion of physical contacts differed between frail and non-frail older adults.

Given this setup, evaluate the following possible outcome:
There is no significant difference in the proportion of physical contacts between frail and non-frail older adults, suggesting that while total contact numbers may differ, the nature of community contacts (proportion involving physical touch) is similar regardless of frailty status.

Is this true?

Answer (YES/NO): NO